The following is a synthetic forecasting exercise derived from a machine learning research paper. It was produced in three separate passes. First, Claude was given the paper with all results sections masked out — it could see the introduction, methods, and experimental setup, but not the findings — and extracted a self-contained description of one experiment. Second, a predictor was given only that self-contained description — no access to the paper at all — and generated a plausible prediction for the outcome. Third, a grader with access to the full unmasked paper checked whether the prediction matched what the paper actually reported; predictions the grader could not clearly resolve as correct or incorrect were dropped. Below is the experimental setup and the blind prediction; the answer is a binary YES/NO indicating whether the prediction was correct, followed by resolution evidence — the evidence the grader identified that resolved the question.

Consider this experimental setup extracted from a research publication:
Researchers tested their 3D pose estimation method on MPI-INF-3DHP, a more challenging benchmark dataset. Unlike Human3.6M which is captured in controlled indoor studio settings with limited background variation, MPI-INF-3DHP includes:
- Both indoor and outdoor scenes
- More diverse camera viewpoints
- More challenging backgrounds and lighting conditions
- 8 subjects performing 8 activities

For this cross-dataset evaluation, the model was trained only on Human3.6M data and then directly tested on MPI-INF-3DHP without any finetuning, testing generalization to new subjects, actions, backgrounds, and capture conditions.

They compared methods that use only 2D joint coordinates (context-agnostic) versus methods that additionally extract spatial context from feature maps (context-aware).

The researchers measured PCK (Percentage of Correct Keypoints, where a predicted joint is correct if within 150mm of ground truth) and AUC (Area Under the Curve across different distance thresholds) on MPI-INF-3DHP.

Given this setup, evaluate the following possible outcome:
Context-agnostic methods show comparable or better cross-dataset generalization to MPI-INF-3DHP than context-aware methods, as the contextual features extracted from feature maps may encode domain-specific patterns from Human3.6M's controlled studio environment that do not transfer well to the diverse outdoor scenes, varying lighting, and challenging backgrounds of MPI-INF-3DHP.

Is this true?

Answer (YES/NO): NO